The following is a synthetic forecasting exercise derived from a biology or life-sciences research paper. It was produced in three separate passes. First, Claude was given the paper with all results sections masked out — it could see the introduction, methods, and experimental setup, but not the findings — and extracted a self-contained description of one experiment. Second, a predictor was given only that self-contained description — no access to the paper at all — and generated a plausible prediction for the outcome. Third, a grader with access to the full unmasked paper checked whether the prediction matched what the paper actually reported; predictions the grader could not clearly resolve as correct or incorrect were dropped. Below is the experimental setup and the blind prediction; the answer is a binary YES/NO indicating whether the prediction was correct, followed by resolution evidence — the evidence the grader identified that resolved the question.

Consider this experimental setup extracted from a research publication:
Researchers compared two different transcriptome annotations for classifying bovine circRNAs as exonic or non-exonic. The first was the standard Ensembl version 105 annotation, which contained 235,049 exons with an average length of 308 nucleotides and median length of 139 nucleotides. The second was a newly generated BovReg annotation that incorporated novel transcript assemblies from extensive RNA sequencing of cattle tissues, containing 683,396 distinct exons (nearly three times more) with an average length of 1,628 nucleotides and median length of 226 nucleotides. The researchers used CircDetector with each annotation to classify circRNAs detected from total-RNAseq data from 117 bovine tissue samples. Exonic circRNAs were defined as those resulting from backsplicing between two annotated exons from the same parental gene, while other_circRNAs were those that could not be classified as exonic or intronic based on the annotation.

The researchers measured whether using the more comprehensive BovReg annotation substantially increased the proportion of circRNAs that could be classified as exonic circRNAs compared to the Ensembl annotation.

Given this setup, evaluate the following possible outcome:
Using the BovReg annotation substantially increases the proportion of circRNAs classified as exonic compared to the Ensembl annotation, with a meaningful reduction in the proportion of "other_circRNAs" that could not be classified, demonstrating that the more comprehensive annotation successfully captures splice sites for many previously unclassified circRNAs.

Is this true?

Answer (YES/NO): NO